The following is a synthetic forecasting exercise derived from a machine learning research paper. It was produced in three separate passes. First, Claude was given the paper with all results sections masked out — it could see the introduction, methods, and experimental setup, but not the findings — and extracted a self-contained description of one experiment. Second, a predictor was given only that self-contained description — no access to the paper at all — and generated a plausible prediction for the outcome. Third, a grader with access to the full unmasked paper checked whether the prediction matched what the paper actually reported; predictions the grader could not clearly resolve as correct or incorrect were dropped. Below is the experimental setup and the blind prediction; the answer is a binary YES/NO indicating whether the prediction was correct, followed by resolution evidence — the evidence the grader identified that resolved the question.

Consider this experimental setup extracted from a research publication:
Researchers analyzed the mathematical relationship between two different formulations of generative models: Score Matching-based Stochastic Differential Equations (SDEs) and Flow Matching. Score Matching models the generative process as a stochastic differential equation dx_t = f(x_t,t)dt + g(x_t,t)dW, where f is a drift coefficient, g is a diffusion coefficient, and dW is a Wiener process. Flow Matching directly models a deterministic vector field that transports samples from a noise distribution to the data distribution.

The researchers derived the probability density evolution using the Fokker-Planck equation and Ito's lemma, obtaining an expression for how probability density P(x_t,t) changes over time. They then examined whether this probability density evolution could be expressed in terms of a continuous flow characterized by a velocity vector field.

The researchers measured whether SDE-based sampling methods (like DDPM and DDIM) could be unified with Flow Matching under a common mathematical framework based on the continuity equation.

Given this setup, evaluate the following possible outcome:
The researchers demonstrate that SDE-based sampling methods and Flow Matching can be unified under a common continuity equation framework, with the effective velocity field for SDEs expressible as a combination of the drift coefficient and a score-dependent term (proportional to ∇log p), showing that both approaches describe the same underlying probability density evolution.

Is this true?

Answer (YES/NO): YES